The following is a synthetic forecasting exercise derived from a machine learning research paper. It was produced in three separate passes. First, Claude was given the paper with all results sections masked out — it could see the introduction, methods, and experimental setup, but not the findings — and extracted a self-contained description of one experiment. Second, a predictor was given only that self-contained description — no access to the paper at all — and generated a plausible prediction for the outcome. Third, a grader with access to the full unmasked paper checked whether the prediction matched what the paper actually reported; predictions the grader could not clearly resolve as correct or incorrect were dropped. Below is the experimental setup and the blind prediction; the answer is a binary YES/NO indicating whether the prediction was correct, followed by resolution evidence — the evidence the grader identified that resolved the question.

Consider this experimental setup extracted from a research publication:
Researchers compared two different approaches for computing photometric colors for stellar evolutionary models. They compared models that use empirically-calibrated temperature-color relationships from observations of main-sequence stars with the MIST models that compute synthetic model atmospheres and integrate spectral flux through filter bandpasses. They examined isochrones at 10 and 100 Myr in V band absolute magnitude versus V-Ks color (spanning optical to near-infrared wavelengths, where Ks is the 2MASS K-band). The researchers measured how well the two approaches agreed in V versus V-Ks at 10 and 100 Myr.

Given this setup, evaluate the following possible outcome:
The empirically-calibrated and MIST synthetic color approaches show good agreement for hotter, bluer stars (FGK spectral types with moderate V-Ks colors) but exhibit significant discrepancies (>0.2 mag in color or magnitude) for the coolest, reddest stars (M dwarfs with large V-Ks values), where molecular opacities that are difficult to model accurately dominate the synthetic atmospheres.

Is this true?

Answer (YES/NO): NO